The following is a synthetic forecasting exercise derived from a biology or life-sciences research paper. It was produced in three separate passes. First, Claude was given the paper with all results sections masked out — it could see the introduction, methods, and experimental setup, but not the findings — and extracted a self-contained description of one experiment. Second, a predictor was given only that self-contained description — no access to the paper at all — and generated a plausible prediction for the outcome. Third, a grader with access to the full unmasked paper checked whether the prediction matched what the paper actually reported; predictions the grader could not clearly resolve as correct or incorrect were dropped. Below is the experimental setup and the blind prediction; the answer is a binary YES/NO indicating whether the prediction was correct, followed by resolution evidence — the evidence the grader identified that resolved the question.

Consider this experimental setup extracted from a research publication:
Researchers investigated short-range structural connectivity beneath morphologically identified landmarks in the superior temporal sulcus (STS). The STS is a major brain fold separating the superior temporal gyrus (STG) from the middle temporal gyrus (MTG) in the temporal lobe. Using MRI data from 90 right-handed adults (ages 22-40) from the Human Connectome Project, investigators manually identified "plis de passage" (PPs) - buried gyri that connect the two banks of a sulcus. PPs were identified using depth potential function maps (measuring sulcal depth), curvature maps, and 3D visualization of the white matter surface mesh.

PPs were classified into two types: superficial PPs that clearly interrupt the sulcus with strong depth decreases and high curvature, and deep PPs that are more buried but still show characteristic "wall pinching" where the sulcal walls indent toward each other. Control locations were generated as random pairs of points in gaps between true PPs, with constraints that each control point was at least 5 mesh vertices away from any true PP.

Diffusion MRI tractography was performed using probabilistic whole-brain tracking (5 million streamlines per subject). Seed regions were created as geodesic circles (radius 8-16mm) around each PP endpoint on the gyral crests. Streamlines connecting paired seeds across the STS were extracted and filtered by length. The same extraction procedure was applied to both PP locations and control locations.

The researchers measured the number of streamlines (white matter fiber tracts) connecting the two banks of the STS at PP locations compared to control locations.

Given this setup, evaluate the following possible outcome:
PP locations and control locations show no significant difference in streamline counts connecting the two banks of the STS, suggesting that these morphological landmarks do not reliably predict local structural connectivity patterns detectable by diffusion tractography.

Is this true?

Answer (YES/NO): NO